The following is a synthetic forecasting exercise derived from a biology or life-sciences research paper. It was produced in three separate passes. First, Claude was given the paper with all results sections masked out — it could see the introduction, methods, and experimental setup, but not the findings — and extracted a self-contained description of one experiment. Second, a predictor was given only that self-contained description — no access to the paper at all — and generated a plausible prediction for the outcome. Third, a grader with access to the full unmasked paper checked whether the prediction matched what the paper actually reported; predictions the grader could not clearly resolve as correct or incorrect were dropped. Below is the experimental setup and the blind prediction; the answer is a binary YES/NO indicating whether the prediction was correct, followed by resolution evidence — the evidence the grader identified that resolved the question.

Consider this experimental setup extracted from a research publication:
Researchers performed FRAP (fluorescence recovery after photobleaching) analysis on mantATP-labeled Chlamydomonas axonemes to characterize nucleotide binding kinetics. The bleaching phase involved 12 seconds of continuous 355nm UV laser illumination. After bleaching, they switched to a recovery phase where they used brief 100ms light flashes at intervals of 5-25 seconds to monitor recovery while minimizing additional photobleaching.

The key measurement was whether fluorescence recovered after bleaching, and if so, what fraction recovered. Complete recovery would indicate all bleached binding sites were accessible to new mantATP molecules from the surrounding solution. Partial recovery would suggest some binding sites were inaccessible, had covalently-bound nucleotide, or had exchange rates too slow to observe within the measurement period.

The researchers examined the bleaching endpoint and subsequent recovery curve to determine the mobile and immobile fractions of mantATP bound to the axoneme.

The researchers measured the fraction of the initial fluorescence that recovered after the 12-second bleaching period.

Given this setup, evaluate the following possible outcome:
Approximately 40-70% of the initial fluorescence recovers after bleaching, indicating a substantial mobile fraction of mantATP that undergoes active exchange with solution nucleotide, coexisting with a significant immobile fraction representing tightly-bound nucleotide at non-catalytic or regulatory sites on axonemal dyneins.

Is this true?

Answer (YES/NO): NO